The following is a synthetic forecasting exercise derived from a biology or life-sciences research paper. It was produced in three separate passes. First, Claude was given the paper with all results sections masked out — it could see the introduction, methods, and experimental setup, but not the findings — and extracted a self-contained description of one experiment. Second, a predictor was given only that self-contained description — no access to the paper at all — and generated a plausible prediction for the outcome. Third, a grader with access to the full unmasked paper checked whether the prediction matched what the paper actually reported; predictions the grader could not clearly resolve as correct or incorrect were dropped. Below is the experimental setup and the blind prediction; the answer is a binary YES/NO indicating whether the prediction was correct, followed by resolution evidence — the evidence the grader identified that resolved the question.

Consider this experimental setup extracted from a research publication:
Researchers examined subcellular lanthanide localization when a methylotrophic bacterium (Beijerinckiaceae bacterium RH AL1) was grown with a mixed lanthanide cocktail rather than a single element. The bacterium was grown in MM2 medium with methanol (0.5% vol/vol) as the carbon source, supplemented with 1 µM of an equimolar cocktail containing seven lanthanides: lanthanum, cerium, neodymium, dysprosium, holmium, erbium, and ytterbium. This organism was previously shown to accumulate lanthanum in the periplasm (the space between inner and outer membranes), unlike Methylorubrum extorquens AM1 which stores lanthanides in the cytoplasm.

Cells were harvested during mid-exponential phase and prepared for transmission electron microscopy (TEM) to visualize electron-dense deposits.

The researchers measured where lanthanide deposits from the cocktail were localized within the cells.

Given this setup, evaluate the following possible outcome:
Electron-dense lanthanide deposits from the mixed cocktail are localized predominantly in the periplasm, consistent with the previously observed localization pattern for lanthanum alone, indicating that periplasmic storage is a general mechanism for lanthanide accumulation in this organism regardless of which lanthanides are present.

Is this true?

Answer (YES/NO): YES